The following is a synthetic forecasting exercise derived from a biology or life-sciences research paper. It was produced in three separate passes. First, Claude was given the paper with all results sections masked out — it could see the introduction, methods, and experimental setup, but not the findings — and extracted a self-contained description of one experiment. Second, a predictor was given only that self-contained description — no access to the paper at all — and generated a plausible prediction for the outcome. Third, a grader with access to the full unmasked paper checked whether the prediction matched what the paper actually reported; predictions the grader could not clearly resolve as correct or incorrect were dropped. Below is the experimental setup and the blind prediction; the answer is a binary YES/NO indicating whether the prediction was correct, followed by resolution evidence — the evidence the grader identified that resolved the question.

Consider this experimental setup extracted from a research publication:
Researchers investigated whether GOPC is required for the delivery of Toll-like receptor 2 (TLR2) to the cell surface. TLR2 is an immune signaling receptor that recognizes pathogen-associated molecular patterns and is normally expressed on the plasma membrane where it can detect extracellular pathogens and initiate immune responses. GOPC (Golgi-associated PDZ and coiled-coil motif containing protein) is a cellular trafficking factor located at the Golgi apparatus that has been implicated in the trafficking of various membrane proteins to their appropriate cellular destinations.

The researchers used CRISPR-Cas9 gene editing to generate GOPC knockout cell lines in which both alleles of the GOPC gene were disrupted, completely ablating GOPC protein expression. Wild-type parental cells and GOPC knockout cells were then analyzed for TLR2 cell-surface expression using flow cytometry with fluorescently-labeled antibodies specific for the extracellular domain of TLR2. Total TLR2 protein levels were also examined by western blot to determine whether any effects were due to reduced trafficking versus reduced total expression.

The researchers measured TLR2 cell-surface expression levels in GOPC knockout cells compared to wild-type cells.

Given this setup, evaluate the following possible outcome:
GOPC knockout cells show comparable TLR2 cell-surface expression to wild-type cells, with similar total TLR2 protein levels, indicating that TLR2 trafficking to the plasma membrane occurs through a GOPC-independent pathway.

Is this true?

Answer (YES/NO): NO